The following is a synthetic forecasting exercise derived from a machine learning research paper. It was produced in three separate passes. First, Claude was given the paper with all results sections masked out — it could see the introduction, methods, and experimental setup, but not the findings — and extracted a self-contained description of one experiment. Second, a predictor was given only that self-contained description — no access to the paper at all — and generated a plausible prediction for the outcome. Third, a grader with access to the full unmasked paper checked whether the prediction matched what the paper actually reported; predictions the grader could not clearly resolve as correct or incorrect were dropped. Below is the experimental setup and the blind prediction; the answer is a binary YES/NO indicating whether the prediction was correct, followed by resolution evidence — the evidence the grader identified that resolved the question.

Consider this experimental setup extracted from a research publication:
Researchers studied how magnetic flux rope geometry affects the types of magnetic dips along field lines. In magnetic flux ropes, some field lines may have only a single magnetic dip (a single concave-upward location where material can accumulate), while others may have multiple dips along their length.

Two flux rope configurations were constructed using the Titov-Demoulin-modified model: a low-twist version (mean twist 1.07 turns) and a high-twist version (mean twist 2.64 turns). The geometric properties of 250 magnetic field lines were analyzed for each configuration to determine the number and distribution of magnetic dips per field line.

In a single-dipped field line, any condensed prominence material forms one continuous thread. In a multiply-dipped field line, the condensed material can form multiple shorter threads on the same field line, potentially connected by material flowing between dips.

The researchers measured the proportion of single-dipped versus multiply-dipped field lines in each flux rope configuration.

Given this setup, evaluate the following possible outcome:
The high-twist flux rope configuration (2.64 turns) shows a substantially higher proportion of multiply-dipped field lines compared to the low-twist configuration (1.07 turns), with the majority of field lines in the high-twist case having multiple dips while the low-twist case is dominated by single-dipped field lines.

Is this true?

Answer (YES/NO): NO